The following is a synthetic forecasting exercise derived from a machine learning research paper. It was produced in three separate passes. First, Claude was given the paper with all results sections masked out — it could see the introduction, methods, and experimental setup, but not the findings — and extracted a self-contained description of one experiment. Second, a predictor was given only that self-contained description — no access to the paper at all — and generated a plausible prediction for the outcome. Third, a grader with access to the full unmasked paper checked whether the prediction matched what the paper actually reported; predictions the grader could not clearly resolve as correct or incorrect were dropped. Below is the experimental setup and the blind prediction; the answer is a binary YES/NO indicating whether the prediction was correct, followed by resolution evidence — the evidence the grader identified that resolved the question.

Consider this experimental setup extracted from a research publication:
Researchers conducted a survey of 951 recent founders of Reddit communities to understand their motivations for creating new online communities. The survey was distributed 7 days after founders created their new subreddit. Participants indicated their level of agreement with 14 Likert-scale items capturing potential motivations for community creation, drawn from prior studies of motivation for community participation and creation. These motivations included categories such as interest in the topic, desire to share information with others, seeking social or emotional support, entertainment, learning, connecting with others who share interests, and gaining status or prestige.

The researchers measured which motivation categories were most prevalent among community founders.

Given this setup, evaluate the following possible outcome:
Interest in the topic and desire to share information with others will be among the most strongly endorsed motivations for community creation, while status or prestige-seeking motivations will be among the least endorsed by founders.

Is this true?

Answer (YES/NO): YES